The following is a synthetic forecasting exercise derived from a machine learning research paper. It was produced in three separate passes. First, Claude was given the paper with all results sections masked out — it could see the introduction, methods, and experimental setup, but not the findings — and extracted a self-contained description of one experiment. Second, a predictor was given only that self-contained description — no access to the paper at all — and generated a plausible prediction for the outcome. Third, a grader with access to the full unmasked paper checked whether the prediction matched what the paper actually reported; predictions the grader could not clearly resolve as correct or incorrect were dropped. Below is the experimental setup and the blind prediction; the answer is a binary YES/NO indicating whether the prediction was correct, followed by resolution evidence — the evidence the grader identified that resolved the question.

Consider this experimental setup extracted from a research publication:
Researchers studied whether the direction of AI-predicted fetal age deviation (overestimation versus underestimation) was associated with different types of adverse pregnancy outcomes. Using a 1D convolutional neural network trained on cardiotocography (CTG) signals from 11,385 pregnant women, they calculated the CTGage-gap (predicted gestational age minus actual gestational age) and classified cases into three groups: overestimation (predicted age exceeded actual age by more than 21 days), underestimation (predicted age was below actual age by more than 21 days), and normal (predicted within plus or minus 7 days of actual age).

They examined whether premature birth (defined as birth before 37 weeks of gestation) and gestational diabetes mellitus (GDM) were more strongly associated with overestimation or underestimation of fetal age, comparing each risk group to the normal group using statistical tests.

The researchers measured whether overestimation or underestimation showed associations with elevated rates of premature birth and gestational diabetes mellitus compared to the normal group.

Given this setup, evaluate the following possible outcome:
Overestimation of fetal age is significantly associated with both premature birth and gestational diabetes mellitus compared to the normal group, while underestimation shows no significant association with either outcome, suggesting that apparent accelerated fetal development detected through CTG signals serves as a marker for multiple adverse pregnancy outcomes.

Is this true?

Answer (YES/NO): YES